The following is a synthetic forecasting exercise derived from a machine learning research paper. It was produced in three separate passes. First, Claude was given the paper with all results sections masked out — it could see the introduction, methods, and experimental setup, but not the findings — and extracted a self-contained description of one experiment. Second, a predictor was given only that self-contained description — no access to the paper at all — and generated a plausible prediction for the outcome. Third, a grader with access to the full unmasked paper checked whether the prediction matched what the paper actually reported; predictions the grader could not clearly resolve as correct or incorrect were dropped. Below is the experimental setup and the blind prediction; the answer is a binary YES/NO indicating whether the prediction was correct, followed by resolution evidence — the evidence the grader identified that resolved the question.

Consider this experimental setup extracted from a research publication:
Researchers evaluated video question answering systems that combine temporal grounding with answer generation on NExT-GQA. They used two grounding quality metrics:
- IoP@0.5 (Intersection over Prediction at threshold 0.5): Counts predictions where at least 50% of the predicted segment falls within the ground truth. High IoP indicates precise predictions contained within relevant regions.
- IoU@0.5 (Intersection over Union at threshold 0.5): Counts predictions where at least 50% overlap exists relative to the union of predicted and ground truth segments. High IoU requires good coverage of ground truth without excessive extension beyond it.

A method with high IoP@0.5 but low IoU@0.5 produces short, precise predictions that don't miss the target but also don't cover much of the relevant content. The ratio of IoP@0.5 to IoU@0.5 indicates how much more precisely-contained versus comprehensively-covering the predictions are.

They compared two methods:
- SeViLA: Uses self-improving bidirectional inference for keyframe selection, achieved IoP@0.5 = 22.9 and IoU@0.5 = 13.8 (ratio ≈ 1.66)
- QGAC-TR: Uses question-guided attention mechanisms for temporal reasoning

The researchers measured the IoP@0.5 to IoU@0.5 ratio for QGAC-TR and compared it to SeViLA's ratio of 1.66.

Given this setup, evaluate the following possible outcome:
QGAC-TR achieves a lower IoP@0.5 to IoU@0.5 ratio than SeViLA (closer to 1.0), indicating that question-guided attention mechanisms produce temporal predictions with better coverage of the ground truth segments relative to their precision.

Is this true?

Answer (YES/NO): NO